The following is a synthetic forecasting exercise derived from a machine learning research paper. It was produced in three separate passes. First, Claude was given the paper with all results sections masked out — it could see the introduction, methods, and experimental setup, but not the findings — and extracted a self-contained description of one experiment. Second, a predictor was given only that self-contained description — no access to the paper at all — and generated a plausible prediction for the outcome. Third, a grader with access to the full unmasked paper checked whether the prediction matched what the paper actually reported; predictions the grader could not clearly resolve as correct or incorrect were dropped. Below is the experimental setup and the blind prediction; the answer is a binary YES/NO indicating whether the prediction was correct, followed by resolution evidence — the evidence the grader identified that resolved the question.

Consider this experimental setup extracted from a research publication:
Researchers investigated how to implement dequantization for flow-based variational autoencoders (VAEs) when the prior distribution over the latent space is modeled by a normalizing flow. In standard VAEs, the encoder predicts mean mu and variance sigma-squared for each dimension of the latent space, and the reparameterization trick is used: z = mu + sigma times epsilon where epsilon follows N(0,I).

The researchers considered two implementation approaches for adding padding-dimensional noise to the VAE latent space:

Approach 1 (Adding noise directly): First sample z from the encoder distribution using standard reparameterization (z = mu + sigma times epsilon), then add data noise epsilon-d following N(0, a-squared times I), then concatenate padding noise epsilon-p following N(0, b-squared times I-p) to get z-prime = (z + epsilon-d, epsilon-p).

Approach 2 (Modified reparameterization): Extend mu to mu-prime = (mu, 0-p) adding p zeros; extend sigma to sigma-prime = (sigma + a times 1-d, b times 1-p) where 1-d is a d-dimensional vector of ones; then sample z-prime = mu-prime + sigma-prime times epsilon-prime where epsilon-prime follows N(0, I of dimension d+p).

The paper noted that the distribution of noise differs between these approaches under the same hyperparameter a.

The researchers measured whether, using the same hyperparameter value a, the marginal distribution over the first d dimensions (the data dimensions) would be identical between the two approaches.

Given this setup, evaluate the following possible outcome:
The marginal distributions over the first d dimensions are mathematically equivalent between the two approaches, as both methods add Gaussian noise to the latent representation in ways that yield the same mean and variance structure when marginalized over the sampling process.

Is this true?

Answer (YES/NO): NO